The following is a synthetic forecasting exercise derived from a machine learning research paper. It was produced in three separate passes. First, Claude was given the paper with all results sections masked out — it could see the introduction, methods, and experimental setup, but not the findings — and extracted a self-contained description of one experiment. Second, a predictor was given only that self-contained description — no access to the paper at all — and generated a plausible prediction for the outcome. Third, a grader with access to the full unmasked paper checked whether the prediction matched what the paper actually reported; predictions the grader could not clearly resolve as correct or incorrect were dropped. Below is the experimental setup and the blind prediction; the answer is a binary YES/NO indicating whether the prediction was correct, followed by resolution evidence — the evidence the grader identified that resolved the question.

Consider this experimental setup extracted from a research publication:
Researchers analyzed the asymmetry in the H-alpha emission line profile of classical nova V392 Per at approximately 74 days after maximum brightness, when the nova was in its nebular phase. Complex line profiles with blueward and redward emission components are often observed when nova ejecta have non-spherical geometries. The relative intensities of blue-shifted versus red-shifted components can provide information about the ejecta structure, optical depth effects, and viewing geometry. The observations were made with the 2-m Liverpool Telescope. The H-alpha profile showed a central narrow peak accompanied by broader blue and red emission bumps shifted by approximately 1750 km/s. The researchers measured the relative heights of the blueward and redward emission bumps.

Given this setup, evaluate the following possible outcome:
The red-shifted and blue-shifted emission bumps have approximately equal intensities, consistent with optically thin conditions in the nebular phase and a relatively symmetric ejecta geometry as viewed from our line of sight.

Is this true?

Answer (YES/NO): NO